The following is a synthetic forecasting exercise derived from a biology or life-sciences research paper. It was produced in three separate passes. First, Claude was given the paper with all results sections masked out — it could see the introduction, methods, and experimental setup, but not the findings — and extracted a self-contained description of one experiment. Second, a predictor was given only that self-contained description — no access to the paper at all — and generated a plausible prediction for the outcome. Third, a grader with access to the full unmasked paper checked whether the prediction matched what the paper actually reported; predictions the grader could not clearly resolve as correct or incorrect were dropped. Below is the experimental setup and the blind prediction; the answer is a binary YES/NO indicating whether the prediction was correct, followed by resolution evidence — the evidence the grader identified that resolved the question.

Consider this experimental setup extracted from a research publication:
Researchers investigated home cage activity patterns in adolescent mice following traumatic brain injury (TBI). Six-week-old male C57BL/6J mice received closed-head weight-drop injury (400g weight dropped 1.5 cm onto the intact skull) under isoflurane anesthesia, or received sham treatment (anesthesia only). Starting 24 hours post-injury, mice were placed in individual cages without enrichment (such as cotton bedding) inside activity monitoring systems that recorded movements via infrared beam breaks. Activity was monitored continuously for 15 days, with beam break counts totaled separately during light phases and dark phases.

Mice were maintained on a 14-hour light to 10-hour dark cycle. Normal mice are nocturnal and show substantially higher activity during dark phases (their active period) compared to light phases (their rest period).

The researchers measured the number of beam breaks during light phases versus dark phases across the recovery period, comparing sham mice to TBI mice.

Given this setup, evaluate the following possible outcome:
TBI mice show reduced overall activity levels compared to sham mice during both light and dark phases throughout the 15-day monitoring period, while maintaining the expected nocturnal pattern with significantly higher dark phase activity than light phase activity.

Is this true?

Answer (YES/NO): NO